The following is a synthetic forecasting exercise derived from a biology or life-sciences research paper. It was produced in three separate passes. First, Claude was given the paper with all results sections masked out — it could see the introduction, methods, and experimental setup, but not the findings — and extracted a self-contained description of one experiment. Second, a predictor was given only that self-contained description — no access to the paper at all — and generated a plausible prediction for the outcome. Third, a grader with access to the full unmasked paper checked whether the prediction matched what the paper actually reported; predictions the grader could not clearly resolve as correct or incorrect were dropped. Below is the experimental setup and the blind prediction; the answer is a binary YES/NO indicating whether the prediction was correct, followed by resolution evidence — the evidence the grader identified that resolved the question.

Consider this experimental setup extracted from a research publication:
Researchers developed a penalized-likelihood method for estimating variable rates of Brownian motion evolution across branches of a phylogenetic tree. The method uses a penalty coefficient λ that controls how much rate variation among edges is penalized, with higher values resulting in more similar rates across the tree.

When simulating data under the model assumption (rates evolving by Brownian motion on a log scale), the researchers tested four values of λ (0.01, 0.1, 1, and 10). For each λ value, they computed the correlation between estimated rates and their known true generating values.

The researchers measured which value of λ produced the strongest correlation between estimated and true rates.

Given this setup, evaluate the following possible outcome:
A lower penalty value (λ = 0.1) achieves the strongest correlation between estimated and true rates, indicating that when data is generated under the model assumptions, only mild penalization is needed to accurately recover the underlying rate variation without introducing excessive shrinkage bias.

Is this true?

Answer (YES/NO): NO